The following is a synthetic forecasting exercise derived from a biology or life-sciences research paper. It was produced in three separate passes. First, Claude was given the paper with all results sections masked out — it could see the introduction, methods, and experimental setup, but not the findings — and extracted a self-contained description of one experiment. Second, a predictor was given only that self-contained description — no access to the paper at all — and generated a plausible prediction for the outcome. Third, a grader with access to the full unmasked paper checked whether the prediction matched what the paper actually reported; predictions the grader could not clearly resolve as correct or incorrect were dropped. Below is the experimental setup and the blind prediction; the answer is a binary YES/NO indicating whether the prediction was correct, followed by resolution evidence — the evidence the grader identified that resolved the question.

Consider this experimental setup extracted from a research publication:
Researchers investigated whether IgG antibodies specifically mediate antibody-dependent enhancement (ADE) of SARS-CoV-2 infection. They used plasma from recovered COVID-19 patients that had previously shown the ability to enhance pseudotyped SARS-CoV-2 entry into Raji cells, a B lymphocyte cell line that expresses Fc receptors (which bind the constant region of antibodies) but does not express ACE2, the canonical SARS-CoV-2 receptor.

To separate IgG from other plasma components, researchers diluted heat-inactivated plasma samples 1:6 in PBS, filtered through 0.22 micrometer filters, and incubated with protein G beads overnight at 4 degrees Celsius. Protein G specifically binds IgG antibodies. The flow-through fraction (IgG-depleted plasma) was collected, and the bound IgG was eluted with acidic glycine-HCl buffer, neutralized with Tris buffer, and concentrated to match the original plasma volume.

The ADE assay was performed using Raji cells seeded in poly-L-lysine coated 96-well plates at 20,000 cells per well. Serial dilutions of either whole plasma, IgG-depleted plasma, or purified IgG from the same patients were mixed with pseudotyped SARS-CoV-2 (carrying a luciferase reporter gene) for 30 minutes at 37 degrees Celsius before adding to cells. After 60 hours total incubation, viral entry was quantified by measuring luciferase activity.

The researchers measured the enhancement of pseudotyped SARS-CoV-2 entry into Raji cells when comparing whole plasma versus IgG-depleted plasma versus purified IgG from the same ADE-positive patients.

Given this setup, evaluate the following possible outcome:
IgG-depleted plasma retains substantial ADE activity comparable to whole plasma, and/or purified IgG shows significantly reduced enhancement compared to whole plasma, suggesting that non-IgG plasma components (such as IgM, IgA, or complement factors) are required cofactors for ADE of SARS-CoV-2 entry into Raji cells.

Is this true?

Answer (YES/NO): NO